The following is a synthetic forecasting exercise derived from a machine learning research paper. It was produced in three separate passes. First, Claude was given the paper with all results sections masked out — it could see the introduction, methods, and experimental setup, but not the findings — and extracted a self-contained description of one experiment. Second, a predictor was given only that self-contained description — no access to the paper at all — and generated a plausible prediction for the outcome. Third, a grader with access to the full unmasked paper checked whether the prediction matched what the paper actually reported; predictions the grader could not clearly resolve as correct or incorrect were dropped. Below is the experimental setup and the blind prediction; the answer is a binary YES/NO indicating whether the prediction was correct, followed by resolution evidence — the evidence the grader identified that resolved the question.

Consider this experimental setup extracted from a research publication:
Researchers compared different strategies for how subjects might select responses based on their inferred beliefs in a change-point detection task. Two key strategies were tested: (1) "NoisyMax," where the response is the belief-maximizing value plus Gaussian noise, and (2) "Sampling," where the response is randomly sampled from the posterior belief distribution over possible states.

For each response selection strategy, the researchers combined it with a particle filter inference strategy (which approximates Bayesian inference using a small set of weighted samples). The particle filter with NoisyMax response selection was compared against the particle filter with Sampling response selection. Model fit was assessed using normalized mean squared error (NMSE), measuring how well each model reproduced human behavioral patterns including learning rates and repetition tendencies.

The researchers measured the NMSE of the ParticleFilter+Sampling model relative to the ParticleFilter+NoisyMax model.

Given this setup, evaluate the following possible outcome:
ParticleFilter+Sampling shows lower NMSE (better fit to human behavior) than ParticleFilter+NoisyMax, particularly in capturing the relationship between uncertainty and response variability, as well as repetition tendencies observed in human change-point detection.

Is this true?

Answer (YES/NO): NO